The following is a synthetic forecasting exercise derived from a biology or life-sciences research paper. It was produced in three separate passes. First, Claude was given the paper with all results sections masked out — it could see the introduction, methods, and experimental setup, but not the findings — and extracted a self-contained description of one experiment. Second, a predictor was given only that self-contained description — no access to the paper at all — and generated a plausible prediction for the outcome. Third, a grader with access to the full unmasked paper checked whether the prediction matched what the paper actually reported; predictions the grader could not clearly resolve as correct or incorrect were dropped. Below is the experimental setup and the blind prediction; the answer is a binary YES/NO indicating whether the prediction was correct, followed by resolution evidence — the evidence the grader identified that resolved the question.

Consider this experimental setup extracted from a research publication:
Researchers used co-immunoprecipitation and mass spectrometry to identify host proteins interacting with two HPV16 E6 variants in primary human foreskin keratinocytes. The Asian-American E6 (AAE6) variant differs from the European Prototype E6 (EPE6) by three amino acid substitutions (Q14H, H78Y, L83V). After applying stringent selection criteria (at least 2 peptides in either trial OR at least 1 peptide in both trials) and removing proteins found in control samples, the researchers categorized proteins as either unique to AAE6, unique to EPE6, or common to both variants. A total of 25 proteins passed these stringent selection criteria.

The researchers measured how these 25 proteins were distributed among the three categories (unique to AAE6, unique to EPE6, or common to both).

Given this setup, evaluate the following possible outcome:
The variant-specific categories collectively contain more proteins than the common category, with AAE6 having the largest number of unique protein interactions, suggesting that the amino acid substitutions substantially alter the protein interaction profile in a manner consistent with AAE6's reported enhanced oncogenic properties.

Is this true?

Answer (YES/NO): NO